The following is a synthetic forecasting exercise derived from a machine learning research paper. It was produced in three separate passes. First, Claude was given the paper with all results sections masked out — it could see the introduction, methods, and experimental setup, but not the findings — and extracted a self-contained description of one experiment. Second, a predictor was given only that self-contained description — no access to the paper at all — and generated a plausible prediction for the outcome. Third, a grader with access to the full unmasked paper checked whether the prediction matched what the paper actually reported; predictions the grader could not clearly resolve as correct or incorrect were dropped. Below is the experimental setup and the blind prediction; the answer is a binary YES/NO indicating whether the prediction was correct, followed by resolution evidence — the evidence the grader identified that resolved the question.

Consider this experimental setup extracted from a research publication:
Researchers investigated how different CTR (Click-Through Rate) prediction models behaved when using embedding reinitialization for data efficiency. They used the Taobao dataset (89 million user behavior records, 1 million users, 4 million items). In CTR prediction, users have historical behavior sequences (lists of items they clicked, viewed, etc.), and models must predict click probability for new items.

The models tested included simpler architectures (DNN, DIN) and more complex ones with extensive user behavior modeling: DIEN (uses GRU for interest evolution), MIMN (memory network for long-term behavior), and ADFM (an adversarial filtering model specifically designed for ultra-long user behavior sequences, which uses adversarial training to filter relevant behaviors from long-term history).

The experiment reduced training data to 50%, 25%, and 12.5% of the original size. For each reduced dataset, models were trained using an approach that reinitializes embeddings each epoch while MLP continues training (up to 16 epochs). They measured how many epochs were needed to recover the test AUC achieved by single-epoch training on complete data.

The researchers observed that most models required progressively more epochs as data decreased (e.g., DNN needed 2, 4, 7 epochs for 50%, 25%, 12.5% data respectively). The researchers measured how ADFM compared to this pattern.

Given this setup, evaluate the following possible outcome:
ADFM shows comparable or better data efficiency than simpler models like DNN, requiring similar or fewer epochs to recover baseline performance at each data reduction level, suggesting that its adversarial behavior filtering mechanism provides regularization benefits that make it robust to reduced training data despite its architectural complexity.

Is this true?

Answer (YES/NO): YES